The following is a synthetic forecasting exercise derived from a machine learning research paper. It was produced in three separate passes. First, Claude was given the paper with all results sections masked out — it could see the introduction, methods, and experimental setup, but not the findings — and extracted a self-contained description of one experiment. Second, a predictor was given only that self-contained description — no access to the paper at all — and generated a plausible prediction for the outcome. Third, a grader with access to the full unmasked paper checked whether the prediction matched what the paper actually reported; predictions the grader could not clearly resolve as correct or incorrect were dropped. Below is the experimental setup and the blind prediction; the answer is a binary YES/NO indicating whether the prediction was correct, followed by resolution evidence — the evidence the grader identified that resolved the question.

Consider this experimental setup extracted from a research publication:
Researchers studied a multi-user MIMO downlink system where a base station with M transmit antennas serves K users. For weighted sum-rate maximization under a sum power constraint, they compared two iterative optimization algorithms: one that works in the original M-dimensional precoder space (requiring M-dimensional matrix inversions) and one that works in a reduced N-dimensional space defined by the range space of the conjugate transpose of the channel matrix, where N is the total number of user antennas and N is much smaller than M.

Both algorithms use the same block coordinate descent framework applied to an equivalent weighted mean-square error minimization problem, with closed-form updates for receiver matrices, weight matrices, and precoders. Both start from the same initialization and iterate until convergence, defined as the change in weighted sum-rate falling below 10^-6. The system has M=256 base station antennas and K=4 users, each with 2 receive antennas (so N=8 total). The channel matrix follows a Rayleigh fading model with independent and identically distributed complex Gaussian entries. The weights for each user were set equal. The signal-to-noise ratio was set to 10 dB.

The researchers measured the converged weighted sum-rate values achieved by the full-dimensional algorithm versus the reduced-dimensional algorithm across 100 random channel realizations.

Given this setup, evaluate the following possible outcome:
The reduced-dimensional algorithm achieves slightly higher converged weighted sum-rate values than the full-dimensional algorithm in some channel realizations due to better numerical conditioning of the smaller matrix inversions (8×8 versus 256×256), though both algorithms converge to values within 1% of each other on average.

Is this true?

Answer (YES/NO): NO